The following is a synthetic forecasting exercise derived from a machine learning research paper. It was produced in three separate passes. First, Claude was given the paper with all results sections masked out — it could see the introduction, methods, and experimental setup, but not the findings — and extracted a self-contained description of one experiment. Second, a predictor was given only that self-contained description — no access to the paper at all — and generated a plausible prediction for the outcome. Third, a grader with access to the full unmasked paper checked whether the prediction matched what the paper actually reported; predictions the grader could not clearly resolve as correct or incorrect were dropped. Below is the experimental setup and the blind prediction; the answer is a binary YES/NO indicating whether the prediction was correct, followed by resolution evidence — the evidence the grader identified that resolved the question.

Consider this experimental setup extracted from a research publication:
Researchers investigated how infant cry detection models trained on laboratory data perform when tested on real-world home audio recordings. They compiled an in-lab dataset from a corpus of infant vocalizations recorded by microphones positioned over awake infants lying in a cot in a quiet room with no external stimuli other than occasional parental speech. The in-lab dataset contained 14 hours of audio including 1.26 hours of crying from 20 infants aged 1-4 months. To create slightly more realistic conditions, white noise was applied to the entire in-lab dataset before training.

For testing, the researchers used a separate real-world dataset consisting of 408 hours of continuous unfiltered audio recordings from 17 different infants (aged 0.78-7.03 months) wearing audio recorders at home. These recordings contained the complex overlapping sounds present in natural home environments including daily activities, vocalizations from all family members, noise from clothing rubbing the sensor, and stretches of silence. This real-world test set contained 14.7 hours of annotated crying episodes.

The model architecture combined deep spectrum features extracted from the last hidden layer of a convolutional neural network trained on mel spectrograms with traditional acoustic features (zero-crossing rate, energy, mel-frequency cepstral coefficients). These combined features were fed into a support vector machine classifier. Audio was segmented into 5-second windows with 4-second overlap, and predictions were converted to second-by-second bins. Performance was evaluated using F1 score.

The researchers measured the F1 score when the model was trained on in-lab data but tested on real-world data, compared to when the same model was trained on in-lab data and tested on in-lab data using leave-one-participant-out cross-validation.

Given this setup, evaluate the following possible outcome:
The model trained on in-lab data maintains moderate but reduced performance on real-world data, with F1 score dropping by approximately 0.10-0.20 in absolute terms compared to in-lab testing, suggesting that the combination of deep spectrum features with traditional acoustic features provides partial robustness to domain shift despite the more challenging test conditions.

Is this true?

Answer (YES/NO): NO